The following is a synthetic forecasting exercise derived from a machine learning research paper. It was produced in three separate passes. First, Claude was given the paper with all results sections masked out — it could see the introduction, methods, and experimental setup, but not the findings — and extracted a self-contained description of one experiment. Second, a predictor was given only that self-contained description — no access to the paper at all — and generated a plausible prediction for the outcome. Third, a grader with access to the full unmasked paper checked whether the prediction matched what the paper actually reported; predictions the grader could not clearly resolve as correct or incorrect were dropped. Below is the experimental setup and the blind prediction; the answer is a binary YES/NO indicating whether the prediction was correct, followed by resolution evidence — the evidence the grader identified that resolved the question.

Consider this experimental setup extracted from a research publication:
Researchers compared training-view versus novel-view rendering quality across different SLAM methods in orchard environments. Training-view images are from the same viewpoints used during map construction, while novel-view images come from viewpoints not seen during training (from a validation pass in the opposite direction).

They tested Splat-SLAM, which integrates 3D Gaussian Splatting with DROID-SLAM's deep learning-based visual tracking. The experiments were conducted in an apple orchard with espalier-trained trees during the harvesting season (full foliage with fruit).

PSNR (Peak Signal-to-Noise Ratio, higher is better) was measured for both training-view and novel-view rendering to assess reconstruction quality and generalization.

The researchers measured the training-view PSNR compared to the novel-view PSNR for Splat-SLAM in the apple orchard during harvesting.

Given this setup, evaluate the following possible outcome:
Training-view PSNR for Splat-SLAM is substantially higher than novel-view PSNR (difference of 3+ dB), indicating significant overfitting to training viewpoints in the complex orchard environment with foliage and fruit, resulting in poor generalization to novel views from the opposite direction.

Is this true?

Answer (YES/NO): YES